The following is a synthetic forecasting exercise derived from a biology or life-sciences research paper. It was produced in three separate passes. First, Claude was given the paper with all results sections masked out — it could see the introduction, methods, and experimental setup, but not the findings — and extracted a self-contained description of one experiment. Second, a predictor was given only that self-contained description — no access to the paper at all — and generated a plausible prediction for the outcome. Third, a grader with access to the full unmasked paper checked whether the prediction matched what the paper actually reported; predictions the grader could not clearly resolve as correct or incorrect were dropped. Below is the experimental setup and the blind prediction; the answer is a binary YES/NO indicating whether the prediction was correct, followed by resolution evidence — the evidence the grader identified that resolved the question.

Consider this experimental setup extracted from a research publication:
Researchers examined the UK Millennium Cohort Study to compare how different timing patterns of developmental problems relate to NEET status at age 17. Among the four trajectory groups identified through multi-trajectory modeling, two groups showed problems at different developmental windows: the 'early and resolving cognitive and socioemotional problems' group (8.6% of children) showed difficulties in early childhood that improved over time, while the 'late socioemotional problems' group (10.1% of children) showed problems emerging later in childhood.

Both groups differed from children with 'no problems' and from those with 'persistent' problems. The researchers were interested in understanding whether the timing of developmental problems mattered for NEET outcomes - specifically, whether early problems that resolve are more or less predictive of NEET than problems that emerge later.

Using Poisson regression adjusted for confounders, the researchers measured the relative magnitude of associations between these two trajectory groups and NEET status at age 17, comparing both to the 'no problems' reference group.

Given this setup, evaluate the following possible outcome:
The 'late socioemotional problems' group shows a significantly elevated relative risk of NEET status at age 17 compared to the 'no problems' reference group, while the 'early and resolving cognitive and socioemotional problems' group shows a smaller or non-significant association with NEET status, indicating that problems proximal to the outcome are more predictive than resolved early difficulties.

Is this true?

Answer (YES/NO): YES